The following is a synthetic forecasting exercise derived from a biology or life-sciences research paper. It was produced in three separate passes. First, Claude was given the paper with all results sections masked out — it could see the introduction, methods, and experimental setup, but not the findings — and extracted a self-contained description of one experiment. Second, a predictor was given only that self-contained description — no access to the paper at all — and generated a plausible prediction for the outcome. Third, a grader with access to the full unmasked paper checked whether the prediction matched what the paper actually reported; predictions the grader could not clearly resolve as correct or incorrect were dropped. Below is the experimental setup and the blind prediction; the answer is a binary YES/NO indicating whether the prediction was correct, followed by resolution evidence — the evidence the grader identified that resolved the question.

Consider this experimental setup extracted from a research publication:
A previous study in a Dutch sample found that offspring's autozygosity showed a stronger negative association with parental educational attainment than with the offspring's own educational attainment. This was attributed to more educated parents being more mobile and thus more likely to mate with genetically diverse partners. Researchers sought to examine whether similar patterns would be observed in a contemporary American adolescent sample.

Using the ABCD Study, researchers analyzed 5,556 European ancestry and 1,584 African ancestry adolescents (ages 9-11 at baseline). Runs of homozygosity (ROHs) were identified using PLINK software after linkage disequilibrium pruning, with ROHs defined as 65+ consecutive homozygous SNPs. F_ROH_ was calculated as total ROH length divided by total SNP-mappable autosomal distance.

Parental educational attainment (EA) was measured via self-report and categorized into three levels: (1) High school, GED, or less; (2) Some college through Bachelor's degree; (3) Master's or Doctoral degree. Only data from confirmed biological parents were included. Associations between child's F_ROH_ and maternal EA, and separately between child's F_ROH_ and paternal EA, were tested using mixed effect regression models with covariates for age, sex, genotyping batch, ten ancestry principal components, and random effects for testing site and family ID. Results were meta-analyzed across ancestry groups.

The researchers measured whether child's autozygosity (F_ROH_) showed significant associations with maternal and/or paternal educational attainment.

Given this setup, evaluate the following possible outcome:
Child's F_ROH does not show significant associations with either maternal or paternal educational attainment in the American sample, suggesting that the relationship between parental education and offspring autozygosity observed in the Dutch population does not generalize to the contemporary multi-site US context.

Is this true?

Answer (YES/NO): YES